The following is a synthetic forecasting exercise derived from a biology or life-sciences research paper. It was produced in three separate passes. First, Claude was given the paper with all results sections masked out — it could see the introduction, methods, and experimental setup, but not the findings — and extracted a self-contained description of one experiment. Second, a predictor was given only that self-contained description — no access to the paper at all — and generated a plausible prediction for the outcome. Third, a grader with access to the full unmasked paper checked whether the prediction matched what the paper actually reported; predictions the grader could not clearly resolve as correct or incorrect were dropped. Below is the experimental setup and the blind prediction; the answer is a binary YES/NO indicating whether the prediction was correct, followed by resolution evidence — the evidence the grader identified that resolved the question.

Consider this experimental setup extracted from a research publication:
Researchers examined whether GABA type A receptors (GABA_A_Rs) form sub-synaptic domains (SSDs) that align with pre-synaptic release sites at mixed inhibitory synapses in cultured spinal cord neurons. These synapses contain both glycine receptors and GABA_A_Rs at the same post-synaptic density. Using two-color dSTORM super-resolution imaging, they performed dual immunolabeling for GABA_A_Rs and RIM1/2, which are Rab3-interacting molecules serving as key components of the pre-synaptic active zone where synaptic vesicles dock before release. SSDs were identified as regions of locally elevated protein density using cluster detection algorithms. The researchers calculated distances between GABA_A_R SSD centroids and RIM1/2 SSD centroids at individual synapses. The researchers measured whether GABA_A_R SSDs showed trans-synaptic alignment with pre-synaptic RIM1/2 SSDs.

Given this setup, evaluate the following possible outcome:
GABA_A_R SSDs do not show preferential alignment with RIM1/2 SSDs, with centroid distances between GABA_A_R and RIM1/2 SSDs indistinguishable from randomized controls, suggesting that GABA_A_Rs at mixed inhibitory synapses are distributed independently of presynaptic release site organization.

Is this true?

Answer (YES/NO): NO